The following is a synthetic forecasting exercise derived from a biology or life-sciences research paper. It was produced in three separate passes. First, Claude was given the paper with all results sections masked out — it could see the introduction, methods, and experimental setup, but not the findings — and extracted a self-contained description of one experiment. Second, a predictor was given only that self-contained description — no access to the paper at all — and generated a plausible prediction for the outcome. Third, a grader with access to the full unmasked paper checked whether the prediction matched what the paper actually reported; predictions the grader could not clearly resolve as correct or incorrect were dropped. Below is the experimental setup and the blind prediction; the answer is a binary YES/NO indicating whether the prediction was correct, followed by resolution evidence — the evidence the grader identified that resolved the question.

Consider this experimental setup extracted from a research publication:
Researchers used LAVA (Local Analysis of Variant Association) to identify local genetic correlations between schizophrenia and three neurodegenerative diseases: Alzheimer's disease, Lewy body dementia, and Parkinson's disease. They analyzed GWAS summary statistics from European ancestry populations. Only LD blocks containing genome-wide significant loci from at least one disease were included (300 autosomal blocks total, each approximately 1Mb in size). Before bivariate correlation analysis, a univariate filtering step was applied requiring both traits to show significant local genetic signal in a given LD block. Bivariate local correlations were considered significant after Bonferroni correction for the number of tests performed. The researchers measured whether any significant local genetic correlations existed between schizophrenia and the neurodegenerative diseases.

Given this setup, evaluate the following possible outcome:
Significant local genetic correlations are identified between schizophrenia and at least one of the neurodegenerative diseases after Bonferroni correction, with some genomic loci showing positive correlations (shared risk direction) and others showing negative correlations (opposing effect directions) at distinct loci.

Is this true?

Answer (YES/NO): YES